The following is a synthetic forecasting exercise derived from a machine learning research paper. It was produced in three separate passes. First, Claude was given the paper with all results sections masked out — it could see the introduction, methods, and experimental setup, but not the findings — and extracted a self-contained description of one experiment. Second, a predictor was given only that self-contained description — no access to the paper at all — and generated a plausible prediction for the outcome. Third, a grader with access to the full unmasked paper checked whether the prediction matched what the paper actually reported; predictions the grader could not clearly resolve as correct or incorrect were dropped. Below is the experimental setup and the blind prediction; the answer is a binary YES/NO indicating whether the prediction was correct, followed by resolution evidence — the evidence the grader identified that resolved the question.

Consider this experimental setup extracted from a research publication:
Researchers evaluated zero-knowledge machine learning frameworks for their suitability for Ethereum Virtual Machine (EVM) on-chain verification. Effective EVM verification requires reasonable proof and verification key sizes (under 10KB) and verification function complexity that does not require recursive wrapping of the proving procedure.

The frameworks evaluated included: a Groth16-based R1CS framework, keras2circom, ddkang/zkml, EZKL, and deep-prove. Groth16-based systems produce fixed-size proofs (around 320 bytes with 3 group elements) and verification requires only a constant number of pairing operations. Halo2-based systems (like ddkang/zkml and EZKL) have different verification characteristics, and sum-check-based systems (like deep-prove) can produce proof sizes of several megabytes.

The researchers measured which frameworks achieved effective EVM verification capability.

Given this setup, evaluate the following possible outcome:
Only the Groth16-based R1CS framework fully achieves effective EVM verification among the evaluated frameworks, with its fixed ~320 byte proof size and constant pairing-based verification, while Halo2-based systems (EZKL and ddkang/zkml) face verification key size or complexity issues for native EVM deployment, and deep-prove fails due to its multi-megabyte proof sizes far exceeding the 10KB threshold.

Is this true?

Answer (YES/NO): NO